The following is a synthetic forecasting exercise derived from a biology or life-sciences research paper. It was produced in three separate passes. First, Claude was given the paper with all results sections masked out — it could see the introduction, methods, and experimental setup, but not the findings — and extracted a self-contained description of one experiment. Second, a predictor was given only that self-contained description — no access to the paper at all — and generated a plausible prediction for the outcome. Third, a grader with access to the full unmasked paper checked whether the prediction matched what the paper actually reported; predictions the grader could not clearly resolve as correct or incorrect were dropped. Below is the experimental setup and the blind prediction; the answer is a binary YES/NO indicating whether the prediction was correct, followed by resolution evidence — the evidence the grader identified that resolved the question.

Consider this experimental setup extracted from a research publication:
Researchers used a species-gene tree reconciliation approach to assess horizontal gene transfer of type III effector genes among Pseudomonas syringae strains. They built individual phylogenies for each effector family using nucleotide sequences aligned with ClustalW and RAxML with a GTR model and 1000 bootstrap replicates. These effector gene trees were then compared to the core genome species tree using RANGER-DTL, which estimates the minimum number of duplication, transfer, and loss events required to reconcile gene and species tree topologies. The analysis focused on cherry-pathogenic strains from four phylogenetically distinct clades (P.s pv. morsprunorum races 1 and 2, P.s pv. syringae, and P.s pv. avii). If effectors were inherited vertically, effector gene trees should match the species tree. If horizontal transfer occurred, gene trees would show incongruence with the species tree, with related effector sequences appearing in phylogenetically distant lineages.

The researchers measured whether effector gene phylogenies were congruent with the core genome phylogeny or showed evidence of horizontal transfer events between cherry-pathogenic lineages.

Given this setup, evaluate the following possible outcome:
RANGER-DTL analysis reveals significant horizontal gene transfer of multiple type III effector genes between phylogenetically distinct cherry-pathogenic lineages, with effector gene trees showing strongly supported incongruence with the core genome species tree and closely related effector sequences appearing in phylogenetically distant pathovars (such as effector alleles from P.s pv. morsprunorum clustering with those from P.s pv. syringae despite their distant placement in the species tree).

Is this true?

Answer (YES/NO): YES